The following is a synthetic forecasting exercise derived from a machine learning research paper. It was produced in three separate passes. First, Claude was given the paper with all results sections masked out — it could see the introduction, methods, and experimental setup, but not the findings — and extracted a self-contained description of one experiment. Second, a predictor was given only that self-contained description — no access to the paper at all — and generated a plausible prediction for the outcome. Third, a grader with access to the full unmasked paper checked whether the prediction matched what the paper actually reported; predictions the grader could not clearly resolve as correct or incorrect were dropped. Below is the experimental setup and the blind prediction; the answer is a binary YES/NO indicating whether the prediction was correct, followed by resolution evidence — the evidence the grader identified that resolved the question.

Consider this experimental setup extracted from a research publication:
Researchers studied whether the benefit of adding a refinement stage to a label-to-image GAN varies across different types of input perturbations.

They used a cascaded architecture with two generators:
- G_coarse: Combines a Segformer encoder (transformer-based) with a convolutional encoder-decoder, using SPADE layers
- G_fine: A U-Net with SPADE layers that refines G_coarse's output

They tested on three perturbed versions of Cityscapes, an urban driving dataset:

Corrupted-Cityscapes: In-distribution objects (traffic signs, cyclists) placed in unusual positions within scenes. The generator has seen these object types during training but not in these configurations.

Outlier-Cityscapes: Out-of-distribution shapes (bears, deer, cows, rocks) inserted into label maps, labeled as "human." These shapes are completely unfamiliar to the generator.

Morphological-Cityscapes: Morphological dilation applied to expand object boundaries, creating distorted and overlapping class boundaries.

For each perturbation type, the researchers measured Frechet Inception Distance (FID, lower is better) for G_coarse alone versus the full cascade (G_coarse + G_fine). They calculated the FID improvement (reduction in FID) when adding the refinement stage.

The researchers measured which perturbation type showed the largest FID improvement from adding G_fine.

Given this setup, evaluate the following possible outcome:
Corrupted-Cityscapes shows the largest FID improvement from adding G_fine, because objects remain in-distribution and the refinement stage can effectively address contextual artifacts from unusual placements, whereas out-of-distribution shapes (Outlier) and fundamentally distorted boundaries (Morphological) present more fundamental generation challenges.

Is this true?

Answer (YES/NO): NO